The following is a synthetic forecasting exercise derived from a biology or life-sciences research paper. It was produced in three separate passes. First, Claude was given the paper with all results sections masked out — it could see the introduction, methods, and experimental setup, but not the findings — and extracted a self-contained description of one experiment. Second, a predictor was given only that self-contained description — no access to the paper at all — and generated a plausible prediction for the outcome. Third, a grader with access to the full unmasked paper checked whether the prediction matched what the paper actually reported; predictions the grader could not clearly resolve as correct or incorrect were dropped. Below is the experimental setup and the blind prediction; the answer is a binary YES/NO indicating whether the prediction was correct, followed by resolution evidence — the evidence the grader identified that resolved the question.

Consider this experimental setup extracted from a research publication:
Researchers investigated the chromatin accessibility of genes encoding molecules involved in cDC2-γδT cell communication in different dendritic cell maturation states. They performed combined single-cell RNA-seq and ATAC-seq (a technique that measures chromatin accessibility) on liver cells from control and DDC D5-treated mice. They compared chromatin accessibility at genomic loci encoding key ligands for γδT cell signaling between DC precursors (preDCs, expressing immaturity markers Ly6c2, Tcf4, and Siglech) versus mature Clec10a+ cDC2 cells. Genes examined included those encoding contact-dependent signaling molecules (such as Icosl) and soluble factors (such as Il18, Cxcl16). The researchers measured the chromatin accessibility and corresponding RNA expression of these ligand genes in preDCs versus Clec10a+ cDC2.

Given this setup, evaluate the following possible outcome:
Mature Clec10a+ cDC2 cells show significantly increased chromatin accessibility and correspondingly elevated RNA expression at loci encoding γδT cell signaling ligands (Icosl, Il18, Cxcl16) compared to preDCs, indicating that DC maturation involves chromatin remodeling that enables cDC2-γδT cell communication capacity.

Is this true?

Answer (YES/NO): YES